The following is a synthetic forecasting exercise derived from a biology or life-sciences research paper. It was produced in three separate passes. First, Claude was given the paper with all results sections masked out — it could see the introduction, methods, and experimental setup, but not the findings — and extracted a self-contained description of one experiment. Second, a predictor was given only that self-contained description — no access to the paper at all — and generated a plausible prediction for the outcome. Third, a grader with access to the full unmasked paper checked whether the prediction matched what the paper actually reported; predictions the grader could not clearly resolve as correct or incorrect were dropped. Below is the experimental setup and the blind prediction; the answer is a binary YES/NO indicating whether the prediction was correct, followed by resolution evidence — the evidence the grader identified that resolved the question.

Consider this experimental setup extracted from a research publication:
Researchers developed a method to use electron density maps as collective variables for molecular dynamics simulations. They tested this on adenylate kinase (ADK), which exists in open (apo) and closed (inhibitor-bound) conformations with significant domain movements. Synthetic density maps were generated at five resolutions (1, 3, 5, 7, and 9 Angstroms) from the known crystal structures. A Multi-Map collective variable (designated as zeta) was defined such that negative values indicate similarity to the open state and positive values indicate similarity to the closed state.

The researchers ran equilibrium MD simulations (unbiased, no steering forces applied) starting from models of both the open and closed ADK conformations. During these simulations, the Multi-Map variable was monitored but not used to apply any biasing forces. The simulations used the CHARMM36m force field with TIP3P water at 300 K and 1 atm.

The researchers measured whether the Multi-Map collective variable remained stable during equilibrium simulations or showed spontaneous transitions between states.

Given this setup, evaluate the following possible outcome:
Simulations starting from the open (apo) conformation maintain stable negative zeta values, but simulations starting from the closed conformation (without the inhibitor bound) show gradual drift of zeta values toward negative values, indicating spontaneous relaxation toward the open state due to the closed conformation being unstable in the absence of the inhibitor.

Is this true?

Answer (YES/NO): NO